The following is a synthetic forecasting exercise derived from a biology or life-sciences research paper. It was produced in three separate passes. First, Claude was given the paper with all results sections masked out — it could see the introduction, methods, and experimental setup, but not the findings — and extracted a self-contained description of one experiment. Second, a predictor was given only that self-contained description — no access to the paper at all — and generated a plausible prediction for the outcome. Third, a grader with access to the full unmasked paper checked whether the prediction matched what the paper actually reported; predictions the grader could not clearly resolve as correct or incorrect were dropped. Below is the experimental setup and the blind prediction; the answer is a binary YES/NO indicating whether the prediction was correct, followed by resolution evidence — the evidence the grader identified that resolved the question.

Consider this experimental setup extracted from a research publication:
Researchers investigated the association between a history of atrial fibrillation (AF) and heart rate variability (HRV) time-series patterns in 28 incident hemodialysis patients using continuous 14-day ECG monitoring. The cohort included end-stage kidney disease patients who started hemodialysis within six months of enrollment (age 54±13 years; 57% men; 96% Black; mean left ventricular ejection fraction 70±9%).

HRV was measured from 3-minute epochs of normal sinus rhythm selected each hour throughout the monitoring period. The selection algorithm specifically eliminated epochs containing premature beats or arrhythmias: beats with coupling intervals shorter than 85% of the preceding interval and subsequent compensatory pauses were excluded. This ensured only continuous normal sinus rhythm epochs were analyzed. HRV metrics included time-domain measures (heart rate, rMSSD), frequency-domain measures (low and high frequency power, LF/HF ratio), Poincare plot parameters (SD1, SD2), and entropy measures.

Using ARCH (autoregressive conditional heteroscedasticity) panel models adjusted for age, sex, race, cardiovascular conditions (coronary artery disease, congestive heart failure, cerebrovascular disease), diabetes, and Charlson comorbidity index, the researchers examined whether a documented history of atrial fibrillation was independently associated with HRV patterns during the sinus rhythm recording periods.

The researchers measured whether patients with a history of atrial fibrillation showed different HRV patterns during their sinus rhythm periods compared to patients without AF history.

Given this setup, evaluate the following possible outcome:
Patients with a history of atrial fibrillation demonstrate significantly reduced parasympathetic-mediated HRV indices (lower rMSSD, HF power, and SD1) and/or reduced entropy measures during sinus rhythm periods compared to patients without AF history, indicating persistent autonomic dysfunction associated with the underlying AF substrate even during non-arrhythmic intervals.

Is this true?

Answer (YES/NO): NO